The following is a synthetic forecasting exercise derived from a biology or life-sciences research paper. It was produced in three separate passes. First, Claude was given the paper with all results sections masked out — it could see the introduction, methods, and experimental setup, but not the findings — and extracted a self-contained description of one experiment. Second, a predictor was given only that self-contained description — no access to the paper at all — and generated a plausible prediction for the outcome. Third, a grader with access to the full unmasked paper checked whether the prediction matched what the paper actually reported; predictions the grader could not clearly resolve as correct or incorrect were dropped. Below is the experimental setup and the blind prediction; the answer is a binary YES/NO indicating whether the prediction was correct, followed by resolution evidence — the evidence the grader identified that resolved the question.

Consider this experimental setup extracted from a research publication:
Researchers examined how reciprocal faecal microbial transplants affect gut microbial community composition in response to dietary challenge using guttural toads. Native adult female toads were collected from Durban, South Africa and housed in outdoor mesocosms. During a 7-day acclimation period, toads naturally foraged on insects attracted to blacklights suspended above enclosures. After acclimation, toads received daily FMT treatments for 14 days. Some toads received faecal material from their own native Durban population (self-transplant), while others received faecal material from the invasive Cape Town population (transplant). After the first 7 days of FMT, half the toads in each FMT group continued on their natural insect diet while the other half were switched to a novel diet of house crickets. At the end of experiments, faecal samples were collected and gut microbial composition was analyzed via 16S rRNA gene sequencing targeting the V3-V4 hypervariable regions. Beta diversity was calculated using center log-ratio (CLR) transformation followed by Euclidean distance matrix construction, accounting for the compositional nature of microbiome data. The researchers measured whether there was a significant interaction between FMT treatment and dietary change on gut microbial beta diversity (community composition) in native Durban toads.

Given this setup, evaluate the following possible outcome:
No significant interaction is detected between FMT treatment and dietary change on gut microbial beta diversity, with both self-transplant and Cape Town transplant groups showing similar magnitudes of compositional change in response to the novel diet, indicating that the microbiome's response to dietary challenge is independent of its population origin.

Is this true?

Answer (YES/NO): NO